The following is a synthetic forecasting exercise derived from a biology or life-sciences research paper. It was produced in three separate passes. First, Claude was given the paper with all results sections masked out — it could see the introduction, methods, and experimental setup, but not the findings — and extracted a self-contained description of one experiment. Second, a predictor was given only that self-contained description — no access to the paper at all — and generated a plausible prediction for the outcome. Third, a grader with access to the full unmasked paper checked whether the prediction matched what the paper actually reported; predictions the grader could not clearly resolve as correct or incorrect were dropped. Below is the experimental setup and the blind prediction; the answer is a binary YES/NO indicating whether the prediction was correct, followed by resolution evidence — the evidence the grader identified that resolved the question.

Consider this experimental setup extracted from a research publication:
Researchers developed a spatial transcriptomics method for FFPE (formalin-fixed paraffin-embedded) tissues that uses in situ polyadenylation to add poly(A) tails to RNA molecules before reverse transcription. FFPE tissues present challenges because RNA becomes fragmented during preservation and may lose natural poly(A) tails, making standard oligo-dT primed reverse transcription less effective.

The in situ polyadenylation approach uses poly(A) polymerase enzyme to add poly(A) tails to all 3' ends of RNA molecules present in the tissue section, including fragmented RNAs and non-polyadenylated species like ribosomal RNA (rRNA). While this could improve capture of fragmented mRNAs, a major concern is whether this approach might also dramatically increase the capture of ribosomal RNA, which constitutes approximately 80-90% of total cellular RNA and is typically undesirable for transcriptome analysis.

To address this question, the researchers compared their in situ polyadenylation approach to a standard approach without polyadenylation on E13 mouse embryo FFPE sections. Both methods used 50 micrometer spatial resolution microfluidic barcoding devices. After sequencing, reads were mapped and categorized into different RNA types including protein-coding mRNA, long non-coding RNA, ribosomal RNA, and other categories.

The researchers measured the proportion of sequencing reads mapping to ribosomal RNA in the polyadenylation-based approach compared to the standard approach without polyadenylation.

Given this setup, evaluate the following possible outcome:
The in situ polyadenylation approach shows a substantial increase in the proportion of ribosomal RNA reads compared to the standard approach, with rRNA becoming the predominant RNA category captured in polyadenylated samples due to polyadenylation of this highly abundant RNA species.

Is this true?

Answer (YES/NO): NO